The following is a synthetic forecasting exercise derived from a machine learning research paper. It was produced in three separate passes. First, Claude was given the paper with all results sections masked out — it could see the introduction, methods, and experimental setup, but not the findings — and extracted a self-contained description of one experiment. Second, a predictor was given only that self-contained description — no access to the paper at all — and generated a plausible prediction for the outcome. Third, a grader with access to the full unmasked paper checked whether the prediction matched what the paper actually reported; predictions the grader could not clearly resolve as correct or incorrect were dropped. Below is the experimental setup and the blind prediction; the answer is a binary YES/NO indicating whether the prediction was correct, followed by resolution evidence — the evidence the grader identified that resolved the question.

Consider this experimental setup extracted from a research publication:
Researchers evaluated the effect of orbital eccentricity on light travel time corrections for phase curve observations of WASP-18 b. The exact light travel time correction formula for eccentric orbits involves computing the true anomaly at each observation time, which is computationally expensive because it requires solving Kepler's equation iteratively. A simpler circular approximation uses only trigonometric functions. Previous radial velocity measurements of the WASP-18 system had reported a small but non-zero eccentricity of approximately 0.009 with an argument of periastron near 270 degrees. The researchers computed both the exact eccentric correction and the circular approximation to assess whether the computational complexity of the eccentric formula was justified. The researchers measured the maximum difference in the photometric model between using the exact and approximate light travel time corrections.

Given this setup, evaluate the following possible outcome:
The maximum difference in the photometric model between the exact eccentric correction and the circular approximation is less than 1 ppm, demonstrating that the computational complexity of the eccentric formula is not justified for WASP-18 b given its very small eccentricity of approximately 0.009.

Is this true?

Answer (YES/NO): YES